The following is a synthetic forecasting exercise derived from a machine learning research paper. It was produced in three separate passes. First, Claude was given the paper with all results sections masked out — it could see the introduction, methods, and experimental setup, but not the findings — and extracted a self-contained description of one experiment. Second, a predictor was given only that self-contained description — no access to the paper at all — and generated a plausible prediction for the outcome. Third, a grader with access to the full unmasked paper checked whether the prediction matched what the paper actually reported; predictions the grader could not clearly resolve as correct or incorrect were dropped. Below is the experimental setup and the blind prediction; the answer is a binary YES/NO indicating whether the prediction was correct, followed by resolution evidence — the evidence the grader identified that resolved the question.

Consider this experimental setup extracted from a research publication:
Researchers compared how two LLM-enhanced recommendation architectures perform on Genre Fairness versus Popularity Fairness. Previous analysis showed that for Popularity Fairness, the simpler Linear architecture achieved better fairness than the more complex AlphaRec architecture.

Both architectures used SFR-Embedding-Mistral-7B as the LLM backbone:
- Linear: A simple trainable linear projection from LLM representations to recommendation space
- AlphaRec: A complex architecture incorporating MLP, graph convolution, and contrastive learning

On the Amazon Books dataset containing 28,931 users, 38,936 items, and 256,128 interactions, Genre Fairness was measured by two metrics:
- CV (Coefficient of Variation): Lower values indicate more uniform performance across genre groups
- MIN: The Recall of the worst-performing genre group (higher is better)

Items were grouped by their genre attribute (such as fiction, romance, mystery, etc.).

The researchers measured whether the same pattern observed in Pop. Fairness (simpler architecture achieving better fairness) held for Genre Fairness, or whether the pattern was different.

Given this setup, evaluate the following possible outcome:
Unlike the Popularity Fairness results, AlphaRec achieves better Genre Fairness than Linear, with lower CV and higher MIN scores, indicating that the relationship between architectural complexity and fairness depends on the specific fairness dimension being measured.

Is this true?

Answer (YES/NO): YES